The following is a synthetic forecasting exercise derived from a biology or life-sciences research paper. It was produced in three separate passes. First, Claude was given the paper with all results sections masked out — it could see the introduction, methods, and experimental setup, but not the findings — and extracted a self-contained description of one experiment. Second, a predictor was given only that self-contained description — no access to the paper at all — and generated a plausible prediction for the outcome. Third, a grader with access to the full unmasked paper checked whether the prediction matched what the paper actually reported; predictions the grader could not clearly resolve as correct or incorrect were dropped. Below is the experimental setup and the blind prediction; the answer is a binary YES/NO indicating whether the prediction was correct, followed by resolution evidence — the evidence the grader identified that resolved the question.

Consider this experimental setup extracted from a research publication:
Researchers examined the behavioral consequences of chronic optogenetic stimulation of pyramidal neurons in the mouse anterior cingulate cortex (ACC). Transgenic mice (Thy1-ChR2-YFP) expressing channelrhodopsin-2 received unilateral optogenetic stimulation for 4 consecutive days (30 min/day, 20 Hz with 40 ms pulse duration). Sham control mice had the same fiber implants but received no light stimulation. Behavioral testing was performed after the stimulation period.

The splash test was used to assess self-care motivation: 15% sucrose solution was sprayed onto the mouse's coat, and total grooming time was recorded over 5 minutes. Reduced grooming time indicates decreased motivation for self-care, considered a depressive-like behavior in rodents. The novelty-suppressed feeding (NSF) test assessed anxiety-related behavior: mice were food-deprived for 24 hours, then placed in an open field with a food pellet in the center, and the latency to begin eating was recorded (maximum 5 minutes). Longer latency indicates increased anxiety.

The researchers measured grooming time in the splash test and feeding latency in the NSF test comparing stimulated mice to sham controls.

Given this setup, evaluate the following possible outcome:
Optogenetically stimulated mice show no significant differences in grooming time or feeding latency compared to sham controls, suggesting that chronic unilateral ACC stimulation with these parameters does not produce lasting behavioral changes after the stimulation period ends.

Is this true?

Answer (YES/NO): NO